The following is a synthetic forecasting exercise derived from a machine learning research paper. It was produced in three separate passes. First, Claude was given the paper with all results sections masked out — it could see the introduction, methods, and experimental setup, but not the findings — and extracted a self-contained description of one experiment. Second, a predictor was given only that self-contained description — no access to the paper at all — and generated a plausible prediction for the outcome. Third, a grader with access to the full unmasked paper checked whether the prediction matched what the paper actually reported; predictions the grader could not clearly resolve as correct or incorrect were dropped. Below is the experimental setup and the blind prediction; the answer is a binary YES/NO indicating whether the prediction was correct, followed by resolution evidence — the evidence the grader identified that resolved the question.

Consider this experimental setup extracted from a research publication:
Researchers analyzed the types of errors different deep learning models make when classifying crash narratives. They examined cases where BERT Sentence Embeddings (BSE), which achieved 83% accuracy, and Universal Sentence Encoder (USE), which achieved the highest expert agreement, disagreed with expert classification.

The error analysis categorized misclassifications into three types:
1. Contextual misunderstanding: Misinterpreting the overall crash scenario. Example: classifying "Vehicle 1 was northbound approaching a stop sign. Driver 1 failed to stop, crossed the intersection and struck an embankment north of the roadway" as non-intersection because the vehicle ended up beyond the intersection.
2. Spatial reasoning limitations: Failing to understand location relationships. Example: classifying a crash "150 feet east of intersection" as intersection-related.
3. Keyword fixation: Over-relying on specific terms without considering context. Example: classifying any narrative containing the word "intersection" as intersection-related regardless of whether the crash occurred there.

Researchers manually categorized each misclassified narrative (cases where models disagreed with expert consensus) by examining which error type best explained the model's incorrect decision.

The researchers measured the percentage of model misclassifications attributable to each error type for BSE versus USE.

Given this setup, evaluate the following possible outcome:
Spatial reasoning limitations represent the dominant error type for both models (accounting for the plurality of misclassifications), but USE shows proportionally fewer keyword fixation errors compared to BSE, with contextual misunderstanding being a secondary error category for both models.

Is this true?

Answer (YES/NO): NO